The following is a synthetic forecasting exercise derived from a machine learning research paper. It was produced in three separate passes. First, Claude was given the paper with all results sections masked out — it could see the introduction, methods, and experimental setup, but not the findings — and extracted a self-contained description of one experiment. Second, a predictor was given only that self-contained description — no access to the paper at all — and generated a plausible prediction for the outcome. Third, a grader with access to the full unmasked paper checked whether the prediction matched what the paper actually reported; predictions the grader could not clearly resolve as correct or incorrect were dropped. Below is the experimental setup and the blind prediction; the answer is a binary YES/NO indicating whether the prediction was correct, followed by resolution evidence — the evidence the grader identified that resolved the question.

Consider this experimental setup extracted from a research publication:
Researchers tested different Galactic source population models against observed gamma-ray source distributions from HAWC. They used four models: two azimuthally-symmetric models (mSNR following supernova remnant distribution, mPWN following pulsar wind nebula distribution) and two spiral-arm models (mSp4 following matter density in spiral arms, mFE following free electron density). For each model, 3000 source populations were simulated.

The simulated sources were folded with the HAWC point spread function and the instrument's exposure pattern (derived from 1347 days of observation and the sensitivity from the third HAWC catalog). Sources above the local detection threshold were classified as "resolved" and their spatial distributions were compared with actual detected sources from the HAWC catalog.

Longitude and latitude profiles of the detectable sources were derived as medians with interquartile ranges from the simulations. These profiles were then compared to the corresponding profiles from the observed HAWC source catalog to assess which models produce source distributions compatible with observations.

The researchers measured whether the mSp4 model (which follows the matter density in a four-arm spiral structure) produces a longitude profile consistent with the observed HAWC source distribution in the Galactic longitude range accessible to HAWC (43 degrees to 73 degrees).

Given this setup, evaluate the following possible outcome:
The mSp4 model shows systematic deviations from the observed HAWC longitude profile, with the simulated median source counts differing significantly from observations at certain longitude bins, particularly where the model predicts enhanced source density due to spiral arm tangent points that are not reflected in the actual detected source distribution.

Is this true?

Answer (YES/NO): NO